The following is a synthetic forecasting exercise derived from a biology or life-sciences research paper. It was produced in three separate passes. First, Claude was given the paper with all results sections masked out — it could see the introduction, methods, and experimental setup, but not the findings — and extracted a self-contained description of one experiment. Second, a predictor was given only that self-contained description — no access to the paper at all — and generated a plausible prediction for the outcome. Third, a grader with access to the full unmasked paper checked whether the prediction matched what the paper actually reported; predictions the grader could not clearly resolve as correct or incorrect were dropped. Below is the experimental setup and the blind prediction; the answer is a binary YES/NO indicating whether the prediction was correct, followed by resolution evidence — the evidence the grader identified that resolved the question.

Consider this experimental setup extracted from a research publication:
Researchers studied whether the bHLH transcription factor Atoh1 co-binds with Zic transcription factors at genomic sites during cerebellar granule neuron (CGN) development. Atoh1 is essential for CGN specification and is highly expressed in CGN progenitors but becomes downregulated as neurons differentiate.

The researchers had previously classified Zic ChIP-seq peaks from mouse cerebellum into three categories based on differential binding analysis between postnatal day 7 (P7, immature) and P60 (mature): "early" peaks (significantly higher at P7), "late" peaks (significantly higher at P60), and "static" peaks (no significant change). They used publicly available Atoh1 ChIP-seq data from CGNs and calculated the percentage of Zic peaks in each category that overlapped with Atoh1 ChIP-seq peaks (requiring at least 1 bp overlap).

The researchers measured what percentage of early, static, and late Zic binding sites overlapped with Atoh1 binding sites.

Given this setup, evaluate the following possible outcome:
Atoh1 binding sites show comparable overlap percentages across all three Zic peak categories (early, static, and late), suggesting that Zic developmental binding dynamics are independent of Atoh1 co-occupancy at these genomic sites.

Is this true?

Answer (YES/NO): NO